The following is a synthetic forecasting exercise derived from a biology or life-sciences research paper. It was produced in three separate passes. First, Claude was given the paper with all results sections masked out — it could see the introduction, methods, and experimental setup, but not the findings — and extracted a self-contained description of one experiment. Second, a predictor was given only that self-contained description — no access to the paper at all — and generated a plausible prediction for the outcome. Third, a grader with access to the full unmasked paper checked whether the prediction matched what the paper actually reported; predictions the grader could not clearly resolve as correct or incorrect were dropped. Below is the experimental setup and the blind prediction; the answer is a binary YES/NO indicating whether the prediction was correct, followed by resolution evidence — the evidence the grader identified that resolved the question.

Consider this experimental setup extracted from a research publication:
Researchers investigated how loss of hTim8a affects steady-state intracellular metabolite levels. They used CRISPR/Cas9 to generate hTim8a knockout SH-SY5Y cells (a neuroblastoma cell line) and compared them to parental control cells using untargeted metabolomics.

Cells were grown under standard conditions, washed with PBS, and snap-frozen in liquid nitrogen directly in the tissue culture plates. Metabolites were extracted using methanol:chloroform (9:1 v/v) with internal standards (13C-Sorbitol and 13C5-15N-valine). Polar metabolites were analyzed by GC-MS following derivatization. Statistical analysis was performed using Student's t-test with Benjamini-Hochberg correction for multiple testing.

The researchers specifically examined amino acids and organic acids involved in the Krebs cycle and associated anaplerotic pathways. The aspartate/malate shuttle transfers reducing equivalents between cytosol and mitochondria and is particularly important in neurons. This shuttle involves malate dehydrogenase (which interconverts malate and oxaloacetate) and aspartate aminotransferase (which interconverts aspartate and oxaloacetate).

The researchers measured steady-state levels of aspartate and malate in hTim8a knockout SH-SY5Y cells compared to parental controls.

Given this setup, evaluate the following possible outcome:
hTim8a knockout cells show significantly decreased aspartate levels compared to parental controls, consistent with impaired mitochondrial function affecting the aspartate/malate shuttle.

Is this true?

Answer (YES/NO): YES